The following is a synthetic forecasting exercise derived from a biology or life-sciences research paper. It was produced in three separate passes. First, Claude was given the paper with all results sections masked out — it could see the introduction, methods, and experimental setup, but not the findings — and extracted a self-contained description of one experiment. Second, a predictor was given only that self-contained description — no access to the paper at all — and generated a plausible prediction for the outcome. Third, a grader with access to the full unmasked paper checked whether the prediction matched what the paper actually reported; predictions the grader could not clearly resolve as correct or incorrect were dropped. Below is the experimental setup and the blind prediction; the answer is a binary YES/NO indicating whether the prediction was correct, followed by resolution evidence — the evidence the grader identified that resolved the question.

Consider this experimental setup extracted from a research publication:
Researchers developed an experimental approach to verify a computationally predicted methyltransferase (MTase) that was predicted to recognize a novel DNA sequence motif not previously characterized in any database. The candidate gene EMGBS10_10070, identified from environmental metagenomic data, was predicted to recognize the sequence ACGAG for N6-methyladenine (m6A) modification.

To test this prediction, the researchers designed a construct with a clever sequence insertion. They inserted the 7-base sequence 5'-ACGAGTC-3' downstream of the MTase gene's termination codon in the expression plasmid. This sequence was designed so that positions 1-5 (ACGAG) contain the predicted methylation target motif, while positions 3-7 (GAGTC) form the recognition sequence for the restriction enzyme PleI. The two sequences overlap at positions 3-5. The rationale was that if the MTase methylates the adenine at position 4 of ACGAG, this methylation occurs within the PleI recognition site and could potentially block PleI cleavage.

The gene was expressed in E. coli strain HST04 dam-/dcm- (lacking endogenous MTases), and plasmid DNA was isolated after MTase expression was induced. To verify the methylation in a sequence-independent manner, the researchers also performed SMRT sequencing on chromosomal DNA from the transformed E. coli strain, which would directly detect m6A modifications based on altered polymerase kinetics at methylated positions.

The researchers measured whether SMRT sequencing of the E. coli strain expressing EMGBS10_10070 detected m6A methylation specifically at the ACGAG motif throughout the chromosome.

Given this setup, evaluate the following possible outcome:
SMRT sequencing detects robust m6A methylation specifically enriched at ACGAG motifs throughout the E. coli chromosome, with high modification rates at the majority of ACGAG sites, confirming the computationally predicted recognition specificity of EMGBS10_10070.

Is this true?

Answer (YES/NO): YES